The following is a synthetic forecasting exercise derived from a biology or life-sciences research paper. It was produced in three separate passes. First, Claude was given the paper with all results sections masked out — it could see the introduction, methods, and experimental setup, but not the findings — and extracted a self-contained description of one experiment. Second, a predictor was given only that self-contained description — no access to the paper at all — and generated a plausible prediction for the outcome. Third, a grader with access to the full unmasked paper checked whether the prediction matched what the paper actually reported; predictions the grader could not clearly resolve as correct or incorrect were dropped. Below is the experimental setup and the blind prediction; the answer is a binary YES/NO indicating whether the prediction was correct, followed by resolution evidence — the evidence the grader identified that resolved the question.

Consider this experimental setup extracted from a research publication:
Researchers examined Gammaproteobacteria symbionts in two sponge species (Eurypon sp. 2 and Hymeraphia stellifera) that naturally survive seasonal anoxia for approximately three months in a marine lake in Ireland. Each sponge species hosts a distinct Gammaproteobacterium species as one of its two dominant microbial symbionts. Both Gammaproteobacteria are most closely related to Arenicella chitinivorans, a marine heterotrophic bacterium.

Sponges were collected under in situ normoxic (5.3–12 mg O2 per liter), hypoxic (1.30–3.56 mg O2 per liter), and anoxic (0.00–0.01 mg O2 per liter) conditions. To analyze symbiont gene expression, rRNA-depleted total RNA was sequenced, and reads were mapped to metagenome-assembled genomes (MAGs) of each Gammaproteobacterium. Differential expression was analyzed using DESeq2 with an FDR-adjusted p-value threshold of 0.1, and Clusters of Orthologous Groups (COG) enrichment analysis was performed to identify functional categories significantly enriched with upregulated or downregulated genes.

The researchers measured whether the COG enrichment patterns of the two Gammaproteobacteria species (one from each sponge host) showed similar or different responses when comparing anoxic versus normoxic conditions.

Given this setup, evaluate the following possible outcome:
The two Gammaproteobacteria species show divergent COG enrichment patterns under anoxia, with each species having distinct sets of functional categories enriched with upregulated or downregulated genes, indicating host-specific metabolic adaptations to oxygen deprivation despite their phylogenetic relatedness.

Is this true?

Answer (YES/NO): NO